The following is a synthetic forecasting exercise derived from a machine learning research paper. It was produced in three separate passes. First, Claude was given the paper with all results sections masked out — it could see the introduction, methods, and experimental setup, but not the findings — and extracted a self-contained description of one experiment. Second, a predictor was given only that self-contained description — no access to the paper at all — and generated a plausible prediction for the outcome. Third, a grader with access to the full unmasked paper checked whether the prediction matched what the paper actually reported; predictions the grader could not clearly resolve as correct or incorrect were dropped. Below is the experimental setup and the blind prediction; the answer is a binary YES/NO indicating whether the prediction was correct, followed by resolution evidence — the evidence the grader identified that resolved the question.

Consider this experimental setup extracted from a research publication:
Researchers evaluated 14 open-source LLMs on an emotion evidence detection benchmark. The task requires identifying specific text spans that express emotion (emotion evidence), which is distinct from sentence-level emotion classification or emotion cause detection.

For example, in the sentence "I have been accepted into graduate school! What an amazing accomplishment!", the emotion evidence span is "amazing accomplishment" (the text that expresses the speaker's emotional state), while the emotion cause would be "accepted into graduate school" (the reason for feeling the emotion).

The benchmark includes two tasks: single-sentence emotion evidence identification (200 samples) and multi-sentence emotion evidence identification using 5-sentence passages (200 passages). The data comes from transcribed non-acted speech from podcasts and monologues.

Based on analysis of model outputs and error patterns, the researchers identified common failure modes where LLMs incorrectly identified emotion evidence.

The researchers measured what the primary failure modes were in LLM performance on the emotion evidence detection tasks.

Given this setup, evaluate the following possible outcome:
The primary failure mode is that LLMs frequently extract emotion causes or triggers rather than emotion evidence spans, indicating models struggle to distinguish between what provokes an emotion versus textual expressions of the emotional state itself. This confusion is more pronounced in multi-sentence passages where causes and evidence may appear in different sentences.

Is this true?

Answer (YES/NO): NO